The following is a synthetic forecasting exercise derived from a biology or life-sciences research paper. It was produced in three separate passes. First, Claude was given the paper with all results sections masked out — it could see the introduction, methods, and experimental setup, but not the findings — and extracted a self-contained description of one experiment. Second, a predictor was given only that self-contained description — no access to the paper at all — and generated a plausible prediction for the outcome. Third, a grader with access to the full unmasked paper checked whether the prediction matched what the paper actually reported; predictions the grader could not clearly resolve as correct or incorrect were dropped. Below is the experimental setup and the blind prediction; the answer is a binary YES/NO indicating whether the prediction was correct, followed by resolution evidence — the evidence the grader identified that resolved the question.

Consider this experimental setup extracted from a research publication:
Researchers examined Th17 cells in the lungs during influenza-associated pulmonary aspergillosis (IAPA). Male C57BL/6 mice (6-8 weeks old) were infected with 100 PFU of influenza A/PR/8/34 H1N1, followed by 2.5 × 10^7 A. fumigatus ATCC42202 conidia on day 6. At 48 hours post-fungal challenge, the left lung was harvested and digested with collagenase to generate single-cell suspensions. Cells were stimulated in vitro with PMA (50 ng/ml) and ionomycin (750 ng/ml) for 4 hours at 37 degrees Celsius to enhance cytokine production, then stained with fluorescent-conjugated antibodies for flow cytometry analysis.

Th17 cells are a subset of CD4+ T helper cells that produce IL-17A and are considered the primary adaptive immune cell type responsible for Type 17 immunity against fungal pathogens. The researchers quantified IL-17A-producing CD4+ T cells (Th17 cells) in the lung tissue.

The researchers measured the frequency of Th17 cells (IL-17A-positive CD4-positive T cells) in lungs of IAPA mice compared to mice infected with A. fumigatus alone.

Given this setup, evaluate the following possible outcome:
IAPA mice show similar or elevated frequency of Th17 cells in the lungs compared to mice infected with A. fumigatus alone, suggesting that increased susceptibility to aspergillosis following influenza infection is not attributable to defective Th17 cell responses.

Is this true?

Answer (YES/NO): YES